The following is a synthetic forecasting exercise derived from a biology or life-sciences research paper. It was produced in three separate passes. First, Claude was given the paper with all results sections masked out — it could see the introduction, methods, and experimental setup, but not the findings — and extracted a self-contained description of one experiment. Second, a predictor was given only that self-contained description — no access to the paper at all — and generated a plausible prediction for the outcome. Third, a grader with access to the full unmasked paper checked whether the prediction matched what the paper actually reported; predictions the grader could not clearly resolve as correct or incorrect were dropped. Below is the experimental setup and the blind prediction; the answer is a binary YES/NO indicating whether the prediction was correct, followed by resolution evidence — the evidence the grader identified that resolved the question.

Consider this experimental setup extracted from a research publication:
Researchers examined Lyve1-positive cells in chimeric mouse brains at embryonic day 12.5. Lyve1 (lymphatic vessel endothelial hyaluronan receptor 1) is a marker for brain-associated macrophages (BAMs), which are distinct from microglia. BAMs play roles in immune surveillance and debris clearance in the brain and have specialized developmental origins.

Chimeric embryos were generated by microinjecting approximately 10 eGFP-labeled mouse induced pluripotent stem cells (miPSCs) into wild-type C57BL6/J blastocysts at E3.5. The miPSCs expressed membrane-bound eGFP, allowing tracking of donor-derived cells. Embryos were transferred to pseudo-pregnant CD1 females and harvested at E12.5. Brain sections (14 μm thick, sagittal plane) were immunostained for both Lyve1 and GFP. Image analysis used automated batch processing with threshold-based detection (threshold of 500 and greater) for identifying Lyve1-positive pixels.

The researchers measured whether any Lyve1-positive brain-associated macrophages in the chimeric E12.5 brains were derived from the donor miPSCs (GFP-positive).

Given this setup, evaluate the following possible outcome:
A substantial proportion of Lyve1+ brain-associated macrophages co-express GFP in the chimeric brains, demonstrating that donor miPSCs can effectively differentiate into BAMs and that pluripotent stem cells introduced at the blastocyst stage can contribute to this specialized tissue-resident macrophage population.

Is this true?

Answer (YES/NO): YES